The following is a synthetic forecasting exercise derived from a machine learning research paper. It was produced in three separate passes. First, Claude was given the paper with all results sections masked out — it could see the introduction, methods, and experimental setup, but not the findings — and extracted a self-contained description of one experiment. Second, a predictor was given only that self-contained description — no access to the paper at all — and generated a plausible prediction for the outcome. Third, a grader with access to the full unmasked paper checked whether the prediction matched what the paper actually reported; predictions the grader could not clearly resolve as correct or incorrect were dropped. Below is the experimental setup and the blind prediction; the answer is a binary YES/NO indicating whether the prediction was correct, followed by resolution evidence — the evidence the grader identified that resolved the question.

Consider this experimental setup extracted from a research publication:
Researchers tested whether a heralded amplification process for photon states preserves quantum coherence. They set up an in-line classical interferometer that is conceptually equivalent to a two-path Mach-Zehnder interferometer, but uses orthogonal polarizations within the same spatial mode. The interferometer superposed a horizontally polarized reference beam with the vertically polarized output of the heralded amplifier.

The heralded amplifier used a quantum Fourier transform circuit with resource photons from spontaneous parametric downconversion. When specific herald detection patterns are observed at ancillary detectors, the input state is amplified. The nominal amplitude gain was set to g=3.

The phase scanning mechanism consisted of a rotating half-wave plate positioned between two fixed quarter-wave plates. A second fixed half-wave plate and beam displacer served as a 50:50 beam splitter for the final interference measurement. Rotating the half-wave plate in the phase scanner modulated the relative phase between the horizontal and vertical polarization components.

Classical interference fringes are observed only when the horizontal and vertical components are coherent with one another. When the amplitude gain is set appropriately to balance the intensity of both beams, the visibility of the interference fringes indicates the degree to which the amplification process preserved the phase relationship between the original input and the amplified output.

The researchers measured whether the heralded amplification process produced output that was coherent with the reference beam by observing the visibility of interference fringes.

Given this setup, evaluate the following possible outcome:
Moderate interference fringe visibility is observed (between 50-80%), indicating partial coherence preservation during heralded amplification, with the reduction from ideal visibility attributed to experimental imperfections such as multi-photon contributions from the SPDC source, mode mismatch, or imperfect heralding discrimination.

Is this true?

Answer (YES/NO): NO